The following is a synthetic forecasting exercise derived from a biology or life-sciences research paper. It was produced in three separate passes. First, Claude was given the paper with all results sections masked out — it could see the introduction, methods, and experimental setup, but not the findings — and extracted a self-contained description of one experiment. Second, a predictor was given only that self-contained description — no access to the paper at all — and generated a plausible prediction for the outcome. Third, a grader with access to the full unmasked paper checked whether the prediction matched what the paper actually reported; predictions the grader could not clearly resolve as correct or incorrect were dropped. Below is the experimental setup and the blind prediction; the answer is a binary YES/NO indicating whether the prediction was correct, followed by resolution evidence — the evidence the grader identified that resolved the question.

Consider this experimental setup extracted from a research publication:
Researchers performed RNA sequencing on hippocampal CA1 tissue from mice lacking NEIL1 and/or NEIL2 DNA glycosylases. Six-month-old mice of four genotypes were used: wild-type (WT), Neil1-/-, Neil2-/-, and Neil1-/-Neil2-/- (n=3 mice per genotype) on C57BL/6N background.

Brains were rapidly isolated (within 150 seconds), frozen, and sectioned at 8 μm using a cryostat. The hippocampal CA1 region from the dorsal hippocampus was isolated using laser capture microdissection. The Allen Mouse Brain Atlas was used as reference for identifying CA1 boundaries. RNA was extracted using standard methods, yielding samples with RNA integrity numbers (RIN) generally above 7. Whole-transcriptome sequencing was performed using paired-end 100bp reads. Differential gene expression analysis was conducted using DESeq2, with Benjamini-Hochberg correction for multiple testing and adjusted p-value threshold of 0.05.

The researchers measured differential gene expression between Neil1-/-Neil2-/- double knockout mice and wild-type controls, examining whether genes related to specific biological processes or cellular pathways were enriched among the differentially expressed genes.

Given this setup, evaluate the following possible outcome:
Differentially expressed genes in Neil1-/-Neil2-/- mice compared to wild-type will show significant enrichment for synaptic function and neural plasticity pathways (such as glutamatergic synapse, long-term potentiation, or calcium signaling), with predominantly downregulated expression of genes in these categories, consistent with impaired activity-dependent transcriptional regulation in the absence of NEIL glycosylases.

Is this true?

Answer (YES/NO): NO